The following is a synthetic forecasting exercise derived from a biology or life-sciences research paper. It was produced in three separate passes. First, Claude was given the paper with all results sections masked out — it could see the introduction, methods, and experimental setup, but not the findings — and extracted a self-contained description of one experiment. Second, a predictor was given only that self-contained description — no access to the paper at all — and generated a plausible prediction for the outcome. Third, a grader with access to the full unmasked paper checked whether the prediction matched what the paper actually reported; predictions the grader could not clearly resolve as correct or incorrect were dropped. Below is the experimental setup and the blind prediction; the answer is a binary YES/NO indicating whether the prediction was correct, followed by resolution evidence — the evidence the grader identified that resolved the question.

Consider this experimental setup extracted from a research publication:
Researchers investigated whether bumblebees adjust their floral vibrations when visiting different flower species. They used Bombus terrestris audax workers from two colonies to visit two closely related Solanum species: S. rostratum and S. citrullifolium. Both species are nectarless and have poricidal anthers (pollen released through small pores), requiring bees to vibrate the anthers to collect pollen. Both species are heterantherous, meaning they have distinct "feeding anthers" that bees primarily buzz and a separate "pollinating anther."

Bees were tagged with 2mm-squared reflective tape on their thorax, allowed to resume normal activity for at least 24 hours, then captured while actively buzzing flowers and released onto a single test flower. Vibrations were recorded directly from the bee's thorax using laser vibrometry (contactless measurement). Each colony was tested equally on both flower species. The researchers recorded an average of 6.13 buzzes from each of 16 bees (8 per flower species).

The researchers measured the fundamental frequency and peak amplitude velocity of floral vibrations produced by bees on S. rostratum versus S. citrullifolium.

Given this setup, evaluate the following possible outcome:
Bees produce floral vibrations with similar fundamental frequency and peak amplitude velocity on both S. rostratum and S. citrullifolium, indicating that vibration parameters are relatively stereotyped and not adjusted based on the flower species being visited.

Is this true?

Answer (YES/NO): YES